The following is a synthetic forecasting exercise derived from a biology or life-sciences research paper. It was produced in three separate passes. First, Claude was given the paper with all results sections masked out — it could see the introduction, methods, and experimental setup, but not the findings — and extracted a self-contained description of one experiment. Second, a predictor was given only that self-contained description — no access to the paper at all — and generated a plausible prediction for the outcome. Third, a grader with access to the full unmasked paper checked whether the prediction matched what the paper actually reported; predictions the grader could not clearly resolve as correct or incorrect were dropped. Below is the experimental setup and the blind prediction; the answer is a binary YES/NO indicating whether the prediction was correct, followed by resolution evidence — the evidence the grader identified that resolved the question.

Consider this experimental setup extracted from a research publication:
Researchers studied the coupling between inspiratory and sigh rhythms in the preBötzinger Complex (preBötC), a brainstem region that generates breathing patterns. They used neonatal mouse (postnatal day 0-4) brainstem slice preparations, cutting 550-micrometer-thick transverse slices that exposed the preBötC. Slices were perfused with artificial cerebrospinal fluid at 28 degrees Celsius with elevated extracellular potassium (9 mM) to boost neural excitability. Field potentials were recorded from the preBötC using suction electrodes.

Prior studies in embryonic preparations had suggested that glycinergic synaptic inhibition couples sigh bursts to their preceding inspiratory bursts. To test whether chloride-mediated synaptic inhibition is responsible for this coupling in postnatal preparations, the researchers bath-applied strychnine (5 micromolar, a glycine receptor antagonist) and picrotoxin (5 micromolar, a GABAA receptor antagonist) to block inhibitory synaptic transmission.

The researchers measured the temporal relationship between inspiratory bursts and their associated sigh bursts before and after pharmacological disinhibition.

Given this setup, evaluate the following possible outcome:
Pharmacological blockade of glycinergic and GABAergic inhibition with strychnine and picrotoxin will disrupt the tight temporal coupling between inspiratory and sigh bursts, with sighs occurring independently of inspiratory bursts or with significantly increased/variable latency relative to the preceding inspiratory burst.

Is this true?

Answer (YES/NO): NO